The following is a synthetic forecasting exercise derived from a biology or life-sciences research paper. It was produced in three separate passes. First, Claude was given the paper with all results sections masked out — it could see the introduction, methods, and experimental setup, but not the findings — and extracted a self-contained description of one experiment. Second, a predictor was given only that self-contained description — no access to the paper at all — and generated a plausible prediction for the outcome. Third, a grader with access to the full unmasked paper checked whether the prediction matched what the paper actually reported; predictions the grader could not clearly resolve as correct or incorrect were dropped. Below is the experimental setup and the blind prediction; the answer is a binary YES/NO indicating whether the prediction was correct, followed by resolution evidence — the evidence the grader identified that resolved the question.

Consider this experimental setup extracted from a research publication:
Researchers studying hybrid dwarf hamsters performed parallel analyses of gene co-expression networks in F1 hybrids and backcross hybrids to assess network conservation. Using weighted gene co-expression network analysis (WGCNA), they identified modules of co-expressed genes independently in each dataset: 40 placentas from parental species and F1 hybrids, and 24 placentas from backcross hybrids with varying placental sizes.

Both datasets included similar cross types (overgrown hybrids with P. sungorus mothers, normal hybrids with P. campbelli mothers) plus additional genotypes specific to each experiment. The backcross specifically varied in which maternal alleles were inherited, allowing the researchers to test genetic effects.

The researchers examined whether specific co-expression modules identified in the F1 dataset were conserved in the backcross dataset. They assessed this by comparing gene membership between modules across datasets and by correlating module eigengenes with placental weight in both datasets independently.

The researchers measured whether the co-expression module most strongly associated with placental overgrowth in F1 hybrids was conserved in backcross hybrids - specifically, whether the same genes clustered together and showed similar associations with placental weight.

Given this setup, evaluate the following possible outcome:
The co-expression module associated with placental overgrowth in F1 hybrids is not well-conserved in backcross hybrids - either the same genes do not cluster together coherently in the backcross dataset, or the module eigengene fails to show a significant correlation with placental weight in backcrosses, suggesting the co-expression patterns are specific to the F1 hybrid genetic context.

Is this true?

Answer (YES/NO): NO